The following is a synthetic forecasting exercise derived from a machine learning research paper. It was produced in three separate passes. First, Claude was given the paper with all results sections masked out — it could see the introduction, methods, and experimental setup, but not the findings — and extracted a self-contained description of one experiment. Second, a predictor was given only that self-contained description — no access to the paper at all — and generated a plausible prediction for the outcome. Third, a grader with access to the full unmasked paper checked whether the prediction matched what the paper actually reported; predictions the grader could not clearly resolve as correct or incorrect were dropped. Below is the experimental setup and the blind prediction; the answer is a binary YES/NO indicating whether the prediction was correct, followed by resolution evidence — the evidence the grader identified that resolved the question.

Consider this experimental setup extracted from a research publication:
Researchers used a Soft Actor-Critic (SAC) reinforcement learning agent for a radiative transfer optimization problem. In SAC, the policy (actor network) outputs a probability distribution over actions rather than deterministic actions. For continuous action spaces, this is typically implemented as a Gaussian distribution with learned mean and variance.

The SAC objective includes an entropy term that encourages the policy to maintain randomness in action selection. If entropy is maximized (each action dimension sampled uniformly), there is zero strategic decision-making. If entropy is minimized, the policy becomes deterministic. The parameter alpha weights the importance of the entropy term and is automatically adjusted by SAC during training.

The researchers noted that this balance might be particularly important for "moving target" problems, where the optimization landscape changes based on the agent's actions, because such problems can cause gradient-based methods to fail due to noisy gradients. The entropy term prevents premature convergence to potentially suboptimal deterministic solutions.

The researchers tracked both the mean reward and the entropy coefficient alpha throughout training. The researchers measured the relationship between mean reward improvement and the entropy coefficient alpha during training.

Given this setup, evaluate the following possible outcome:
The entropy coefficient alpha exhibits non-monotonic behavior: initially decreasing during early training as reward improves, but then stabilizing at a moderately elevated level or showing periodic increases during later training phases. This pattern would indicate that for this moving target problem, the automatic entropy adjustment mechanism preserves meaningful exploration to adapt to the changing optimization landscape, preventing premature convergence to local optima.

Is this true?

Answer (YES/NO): NO